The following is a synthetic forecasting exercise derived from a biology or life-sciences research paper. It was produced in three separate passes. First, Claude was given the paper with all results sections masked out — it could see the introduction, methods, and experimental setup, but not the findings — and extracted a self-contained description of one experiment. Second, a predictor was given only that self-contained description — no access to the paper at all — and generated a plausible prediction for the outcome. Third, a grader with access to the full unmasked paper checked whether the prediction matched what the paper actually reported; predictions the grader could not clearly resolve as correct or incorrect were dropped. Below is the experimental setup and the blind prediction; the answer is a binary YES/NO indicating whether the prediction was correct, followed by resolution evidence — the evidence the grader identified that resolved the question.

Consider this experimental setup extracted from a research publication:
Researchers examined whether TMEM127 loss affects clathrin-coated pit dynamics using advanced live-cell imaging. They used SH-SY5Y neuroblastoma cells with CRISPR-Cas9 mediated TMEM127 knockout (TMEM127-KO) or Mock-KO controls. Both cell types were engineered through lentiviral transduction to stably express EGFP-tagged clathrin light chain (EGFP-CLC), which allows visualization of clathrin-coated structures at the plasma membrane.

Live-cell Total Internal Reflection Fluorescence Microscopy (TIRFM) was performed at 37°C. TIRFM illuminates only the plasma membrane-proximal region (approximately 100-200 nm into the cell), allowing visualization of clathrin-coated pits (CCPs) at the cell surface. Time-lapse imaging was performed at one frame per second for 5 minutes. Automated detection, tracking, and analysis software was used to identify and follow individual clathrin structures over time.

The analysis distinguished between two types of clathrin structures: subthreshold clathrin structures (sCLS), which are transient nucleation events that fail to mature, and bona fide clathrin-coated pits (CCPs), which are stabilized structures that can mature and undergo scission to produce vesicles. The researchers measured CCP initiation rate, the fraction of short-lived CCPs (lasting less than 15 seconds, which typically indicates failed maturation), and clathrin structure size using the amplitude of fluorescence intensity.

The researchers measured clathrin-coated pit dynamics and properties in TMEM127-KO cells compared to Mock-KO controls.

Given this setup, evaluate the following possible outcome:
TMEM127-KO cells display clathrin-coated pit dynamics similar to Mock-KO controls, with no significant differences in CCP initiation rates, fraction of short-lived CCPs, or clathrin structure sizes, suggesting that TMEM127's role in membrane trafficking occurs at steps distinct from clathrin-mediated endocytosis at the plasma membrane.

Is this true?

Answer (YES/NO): NO